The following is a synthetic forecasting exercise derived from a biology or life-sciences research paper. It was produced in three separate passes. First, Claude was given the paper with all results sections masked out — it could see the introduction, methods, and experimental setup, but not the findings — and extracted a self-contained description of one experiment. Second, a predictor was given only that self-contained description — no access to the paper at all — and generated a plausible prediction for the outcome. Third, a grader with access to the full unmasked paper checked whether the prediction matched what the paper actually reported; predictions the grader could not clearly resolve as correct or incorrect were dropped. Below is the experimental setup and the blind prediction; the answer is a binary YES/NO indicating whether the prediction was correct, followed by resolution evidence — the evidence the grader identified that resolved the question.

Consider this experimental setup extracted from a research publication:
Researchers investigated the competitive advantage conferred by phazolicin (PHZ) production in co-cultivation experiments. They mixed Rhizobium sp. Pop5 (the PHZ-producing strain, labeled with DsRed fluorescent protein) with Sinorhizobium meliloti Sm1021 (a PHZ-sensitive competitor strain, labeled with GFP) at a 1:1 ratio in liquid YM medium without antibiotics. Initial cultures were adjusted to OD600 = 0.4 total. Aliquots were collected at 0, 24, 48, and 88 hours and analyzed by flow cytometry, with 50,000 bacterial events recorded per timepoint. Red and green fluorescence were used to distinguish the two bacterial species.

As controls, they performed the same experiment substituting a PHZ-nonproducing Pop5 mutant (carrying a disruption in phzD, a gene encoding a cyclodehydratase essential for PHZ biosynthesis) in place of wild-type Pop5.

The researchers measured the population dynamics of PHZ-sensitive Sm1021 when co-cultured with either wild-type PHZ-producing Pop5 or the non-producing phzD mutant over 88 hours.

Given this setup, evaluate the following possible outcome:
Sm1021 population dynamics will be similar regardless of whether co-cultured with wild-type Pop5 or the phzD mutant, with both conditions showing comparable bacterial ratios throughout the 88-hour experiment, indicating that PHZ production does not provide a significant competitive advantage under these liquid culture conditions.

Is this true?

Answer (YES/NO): NO